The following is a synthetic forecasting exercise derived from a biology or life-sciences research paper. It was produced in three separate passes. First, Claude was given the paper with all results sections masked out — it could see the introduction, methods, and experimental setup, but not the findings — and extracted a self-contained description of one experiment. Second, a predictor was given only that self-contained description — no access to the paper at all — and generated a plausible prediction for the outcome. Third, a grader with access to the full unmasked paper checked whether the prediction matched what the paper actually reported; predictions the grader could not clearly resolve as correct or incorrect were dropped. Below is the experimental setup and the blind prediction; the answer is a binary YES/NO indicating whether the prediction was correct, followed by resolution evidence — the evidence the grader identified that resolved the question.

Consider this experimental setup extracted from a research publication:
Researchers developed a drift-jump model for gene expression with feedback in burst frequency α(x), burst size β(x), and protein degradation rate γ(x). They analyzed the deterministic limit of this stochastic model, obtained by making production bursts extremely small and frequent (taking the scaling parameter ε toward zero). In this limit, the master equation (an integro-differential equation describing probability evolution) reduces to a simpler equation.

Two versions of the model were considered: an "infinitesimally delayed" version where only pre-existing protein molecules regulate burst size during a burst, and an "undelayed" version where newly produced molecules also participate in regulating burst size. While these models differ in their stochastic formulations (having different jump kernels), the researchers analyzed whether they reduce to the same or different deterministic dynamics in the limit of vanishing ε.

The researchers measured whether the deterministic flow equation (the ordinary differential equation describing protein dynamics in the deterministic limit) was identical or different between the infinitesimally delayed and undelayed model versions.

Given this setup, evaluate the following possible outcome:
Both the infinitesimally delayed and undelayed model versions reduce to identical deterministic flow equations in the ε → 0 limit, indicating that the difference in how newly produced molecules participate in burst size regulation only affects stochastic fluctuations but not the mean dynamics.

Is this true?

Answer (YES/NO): YES